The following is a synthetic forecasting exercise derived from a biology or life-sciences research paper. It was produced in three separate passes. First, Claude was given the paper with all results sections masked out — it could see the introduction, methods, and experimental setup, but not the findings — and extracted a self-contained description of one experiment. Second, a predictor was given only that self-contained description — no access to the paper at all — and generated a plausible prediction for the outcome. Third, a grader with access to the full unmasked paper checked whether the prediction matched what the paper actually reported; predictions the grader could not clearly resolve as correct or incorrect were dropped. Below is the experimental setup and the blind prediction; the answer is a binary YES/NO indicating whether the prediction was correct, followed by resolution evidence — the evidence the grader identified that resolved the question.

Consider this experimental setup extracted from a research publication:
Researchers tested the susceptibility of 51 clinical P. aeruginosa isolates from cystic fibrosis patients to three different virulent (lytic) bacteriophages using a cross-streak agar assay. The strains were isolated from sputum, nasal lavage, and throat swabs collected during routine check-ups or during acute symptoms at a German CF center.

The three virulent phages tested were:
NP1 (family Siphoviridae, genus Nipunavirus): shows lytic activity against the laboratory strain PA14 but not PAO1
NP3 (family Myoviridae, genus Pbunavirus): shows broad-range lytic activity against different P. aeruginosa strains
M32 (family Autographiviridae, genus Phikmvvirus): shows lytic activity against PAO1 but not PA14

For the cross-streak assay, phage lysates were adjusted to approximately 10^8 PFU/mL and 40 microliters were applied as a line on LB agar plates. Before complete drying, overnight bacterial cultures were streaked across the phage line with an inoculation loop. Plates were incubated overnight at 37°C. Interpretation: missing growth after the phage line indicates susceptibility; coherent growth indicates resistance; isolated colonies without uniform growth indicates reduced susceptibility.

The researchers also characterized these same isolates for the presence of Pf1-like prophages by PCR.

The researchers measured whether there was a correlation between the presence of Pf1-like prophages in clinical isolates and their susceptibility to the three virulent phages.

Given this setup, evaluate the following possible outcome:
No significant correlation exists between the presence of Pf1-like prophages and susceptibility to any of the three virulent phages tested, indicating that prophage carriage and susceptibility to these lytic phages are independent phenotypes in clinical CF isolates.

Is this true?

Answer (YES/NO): YES